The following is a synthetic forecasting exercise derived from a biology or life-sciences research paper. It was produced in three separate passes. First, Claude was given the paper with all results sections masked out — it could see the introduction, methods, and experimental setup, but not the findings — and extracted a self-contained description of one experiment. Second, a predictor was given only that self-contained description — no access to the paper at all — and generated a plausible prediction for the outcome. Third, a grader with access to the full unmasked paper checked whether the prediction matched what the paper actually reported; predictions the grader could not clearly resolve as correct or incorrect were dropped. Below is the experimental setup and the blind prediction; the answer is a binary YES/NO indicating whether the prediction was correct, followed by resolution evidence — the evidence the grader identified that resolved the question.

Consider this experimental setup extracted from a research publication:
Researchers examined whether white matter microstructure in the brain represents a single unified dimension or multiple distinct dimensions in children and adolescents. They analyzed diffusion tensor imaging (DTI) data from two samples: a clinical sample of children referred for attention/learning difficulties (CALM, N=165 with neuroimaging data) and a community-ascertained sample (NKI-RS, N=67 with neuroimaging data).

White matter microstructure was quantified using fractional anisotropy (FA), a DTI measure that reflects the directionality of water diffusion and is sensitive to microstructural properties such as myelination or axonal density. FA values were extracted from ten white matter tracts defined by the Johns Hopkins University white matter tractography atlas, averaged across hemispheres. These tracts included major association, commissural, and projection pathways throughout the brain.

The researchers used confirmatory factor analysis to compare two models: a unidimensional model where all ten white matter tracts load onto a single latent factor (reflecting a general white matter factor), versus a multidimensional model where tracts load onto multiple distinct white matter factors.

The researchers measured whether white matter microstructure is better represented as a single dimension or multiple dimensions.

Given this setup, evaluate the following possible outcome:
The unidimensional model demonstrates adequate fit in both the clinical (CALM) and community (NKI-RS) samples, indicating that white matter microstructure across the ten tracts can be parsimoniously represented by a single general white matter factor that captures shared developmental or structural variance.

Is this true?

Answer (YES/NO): NO